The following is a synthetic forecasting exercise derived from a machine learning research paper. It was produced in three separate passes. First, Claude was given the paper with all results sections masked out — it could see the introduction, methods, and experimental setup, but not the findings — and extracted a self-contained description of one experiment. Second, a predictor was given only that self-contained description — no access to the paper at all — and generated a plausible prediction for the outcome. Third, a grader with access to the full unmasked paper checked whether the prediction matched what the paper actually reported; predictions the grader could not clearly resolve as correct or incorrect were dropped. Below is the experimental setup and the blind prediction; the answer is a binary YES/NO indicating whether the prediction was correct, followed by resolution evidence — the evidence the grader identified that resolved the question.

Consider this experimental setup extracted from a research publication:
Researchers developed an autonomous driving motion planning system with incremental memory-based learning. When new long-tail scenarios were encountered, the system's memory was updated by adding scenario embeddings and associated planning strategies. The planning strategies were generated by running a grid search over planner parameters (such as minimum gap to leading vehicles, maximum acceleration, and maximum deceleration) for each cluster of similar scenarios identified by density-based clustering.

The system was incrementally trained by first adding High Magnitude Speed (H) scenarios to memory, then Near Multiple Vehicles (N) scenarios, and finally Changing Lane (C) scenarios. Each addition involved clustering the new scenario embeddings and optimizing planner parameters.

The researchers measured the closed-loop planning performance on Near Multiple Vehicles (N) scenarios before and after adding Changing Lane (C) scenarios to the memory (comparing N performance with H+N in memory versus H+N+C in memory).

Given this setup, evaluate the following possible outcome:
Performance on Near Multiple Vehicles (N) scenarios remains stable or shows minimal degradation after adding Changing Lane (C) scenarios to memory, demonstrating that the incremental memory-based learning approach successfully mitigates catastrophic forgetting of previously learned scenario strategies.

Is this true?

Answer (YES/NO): NO